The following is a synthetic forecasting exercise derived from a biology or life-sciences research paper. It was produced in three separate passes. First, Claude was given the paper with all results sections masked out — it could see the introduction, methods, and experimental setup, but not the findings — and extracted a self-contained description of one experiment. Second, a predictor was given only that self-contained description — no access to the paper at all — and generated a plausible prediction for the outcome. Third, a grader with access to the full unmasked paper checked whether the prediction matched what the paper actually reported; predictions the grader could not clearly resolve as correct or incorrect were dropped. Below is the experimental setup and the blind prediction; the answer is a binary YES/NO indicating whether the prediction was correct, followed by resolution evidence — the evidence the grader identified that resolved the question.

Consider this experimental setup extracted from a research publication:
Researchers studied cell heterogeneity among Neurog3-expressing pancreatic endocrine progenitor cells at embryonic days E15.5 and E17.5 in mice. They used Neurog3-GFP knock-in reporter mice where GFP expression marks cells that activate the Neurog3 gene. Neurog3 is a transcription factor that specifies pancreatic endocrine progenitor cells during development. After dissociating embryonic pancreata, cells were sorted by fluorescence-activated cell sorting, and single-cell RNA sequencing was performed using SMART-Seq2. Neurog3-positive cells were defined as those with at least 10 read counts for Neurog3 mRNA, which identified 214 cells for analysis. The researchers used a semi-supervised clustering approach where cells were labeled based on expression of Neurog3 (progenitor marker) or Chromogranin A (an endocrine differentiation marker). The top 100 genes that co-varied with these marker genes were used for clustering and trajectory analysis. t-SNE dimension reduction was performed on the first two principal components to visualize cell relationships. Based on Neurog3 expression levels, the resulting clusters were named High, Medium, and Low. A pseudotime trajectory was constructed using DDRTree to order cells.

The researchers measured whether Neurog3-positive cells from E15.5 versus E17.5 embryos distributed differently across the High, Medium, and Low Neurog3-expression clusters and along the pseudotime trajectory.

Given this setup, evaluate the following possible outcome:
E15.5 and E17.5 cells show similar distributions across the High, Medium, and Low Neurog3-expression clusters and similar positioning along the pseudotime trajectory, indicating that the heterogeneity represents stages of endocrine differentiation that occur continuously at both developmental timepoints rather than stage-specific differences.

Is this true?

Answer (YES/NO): YES